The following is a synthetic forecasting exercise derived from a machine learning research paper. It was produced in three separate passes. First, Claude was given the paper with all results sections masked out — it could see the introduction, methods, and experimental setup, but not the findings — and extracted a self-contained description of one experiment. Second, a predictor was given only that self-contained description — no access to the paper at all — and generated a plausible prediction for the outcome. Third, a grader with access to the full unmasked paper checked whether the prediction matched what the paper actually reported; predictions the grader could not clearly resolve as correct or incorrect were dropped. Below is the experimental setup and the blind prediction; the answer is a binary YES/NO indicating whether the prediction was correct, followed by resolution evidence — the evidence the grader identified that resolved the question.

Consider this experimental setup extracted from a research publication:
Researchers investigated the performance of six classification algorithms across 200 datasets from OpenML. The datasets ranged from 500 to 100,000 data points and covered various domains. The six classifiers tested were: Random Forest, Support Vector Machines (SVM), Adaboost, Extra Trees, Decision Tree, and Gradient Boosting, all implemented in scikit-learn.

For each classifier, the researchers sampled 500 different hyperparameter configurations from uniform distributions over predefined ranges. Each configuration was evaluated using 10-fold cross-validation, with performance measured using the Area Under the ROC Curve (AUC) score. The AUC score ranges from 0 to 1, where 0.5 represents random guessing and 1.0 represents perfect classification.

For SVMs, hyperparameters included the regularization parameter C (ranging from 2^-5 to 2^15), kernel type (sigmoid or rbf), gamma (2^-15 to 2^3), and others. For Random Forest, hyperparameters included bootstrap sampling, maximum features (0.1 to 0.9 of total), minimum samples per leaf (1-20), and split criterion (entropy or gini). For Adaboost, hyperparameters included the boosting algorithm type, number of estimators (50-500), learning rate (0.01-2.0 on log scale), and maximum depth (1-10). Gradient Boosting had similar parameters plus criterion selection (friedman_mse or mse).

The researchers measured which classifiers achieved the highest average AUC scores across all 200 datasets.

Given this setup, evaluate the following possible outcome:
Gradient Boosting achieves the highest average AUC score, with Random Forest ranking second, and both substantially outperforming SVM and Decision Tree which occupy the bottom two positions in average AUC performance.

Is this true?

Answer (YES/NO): NO